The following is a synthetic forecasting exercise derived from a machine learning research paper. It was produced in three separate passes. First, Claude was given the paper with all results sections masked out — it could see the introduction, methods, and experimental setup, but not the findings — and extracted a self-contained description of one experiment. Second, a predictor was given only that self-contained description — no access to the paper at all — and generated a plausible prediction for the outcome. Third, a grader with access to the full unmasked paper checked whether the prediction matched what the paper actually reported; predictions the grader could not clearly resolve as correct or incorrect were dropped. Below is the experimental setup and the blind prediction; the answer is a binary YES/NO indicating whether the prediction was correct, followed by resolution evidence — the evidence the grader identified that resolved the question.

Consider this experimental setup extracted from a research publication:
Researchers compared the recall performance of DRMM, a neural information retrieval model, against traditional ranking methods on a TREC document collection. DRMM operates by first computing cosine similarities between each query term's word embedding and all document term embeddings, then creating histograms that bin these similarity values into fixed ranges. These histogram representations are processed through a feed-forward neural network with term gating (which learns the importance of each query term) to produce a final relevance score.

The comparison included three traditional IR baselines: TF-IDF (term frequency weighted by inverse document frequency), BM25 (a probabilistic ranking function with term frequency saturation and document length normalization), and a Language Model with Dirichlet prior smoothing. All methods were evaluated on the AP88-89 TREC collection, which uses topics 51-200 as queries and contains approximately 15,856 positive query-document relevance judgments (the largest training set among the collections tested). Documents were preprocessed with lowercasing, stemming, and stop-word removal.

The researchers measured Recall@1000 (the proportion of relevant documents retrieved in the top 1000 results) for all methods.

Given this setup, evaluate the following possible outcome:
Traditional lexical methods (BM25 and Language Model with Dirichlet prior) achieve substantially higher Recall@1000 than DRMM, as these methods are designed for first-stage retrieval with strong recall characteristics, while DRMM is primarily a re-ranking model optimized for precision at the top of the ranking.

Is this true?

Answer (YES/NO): NO